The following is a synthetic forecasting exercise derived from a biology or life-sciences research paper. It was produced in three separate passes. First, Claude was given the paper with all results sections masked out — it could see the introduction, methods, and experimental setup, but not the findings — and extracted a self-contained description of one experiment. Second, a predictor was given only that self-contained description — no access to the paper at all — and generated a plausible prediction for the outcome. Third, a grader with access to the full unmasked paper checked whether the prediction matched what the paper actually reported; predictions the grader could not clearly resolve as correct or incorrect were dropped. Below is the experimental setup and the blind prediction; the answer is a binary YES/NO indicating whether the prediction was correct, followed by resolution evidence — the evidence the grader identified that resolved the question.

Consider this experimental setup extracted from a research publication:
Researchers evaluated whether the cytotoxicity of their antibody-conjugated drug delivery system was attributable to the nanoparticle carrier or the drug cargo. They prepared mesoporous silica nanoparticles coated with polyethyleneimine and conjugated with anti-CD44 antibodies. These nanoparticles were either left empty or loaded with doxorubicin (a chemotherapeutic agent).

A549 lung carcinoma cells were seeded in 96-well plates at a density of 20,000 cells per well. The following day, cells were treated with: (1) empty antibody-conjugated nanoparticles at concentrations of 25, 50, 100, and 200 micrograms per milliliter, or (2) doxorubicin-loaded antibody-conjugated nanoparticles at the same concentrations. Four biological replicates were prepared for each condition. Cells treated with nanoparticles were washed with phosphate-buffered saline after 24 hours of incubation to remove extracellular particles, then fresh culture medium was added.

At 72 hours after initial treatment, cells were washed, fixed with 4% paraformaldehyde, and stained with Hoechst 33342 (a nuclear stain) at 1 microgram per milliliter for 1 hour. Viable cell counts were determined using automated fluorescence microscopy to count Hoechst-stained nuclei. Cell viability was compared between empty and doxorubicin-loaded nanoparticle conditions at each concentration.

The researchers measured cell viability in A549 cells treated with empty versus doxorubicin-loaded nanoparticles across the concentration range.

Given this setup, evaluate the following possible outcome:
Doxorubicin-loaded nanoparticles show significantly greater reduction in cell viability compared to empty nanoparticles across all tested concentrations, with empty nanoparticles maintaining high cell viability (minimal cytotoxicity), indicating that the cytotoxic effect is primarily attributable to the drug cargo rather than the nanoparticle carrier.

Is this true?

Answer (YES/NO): YES